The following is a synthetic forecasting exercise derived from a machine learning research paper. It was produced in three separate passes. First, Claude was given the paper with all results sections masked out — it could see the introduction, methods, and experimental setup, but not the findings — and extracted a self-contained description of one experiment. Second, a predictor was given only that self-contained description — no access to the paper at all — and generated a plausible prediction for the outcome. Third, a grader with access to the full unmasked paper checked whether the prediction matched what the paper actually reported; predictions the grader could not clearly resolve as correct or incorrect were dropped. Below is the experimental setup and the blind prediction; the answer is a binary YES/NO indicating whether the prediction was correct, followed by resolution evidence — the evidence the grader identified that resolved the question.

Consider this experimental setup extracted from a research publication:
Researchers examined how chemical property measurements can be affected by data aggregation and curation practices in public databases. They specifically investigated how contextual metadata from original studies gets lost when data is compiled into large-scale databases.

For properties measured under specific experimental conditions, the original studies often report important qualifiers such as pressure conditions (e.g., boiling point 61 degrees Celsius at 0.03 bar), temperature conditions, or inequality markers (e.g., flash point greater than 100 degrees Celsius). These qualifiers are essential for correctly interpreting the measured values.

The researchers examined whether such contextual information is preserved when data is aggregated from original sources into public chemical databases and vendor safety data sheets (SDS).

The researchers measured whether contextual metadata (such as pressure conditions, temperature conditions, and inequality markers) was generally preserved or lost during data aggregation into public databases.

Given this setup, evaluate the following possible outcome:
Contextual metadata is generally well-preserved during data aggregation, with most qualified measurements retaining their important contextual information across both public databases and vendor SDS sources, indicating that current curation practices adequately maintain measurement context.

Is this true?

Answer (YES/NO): NO